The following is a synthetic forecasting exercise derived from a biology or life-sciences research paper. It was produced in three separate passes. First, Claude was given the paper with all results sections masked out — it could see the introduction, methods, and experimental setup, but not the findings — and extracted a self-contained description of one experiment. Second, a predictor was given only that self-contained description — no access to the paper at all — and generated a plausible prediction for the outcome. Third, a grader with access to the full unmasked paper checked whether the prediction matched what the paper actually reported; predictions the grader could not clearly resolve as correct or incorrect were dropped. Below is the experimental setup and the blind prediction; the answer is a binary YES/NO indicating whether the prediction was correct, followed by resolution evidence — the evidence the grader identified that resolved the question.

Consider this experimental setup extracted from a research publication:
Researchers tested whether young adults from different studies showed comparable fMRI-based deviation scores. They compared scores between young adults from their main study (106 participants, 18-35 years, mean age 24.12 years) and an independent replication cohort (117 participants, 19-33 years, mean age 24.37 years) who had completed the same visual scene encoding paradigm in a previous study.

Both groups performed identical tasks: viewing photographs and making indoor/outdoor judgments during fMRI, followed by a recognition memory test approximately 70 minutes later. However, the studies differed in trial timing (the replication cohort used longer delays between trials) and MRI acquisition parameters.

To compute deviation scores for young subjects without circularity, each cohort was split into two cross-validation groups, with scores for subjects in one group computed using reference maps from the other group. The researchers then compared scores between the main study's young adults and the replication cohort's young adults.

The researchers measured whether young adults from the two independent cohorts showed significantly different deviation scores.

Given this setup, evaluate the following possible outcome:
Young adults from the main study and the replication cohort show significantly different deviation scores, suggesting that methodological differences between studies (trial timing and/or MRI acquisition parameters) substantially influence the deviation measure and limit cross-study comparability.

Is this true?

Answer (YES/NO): NO